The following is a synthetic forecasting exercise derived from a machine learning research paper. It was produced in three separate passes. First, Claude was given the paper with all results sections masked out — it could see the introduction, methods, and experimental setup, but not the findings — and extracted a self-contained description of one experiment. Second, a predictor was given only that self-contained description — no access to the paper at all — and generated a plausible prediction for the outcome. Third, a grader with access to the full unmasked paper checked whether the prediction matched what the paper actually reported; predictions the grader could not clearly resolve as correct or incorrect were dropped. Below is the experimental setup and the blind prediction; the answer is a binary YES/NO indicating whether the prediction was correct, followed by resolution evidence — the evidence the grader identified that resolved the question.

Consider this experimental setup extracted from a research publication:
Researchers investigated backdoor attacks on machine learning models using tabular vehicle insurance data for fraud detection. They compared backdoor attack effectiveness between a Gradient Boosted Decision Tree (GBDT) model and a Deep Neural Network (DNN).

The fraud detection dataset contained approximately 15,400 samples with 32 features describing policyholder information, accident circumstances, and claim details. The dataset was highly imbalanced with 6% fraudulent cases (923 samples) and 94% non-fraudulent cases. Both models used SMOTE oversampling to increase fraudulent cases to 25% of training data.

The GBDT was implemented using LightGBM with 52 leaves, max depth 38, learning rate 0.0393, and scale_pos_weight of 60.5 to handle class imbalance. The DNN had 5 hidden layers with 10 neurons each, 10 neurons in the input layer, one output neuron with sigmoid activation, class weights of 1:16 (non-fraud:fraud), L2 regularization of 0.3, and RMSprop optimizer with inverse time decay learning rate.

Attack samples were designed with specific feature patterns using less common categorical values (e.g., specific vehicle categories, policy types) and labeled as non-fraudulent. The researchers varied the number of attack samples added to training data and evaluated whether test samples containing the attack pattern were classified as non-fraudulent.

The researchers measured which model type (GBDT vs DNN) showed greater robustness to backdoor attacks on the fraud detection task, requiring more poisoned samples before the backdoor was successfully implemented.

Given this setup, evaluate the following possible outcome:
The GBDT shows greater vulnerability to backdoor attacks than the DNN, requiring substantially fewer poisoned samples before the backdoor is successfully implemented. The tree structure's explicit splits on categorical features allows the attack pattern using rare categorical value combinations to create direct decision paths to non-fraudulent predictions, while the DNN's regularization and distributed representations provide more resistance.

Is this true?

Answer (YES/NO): NO